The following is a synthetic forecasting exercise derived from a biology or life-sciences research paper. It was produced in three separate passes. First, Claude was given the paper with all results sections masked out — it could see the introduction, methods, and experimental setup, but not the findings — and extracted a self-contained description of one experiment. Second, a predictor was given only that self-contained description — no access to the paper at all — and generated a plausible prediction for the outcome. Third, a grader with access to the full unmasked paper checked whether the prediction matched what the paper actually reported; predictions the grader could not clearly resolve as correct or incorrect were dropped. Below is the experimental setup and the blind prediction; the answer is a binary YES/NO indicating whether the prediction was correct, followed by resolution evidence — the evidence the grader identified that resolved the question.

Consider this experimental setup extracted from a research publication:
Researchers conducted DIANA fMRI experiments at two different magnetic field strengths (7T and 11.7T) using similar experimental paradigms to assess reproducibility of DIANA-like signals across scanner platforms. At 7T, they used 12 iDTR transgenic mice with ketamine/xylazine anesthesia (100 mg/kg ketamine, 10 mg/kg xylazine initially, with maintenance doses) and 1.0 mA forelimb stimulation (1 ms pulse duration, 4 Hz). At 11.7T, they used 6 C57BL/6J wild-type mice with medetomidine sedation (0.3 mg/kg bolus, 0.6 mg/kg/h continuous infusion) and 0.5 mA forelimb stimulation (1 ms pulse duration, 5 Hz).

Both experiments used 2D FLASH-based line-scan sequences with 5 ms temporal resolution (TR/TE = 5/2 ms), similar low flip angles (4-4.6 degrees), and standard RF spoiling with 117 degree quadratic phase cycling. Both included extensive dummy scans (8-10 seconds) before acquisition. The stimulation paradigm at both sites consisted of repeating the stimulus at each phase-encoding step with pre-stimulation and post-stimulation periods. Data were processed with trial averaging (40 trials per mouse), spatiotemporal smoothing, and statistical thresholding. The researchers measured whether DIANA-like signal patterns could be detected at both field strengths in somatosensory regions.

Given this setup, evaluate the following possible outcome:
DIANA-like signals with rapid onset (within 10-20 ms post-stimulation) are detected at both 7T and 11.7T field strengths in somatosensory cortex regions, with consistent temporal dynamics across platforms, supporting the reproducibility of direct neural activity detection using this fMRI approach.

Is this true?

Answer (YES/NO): NO